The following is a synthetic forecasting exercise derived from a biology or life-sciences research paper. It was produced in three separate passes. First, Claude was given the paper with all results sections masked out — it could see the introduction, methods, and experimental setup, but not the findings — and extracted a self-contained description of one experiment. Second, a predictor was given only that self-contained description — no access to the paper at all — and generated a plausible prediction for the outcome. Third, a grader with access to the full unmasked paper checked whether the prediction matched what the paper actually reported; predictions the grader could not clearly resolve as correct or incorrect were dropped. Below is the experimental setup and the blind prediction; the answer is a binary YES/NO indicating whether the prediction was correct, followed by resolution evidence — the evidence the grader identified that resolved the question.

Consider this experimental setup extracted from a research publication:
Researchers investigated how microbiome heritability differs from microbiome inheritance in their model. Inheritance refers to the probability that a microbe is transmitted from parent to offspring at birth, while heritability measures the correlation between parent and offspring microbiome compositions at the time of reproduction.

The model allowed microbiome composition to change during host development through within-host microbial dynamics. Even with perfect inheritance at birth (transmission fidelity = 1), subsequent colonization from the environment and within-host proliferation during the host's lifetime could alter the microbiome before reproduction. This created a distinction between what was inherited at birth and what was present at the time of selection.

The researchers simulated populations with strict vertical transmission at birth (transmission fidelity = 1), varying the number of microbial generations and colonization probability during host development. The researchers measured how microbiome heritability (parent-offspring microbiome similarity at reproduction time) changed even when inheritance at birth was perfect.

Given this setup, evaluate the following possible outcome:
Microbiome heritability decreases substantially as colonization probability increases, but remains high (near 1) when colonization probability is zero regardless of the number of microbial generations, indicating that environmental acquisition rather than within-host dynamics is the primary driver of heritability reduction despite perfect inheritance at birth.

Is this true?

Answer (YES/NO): NO